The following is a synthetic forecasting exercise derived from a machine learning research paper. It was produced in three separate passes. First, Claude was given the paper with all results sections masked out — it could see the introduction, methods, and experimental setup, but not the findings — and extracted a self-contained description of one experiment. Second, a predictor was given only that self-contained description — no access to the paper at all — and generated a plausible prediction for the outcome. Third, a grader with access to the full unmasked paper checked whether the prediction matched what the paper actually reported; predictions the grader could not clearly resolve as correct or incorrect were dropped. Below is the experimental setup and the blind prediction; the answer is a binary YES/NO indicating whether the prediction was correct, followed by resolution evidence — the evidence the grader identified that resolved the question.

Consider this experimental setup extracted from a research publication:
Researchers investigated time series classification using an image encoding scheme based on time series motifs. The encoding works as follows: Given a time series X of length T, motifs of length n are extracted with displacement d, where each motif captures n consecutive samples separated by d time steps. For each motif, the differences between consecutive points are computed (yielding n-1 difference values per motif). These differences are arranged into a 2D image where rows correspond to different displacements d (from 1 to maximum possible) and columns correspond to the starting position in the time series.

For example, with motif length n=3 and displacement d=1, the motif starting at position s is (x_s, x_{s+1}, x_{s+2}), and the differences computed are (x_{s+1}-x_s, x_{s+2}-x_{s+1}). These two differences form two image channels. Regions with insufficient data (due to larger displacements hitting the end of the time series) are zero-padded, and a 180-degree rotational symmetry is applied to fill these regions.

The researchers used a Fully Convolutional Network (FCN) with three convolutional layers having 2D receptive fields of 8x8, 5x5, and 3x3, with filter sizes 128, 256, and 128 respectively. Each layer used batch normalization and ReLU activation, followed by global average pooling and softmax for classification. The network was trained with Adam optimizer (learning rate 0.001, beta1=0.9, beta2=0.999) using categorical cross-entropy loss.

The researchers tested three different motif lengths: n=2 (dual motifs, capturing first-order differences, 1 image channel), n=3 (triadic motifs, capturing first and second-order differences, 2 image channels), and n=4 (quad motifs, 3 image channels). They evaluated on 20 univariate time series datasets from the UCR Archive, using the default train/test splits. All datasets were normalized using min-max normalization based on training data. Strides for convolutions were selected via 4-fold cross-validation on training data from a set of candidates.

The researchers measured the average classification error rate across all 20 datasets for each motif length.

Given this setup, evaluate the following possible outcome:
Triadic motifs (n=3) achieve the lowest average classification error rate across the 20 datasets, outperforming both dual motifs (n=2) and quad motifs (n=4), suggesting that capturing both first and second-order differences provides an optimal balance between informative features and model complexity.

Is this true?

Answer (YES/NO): YES